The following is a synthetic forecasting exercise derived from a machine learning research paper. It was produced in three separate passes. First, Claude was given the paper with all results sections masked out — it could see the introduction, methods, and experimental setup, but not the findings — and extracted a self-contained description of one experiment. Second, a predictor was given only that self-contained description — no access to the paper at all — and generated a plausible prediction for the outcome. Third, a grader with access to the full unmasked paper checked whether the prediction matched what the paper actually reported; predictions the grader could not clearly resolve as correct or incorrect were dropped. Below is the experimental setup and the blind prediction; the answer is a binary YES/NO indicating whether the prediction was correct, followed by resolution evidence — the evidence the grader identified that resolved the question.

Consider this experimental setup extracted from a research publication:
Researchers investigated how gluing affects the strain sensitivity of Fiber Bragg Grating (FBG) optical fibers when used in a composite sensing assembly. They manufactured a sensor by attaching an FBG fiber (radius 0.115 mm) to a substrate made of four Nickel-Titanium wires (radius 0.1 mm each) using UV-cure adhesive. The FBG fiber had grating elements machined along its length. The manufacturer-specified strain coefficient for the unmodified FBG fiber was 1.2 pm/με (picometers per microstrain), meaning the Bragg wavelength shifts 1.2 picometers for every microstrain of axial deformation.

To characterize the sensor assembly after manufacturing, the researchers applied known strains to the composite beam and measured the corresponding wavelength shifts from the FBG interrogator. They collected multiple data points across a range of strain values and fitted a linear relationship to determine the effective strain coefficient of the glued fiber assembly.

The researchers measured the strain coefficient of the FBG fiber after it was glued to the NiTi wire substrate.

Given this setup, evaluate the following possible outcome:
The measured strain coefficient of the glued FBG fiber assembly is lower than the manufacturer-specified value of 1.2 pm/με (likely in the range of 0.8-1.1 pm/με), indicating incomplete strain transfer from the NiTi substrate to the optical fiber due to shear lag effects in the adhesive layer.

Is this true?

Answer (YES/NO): NO